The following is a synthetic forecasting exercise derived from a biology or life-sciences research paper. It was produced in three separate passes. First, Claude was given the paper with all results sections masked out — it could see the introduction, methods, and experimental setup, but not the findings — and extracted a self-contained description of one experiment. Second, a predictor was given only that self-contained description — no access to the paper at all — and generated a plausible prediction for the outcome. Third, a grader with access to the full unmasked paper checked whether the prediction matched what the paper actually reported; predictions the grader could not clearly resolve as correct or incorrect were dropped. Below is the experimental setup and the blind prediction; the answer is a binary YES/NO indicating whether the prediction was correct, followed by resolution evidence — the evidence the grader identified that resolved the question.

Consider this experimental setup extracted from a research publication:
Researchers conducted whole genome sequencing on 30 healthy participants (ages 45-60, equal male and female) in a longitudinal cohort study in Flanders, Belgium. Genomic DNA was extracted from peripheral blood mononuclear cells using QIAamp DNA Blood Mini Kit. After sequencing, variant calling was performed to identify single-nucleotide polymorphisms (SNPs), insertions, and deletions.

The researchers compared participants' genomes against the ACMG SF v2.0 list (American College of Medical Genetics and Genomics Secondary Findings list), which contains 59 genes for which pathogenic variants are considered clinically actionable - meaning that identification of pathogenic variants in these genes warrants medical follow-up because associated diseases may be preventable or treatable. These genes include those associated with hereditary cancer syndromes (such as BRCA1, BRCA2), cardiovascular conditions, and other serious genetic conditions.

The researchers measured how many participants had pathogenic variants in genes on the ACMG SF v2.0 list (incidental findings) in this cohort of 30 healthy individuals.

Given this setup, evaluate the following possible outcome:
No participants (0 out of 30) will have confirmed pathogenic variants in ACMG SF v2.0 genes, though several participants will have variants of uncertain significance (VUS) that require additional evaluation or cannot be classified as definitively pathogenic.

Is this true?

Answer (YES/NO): NO